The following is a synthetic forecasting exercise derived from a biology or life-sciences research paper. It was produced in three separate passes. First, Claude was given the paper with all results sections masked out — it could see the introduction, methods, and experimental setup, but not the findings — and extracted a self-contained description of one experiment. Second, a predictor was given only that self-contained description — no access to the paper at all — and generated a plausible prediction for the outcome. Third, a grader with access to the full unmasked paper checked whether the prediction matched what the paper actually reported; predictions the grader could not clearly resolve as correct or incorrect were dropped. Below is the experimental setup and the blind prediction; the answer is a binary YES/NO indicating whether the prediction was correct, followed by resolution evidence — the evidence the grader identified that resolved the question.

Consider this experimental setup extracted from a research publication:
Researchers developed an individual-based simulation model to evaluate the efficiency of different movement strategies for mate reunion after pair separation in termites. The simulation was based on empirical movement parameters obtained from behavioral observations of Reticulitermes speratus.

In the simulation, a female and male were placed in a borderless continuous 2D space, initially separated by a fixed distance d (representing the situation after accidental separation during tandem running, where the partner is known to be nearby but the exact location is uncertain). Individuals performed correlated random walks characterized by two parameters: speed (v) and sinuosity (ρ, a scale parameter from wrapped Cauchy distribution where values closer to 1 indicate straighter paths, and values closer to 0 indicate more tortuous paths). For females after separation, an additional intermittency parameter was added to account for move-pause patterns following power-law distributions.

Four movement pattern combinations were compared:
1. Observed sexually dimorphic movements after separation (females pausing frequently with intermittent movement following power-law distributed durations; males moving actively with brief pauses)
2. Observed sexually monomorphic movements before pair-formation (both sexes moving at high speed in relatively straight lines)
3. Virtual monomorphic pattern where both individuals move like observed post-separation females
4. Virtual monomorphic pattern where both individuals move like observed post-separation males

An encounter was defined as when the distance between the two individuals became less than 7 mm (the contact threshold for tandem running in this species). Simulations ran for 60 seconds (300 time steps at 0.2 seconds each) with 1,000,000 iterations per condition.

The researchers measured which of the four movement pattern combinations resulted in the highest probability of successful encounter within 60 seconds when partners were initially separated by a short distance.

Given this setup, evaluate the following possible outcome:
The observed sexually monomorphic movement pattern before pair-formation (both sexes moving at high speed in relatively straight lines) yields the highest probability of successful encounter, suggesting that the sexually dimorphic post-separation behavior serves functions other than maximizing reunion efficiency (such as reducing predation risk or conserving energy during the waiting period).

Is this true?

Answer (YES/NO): NO